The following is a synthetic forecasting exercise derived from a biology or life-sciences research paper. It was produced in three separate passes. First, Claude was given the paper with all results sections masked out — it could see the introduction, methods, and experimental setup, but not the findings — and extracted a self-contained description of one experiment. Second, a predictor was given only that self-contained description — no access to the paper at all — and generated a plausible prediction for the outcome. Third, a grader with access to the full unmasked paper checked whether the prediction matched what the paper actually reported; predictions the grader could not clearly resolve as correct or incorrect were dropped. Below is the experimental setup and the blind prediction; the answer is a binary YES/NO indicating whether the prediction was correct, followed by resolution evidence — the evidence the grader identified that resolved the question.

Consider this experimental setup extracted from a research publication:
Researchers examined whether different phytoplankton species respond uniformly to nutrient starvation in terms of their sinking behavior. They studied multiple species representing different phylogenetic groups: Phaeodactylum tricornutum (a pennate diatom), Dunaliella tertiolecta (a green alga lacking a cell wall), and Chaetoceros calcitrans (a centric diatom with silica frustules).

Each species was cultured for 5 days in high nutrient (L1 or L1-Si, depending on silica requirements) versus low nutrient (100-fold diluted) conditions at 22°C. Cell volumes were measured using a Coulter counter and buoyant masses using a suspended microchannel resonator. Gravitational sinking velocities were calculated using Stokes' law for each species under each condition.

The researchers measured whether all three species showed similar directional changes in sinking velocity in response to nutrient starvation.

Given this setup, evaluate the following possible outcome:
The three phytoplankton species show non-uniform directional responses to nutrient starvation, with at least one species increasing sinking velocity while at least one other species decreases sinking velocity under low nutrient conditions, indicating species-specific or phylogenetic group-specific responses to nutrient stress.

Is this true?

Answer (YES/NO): YES